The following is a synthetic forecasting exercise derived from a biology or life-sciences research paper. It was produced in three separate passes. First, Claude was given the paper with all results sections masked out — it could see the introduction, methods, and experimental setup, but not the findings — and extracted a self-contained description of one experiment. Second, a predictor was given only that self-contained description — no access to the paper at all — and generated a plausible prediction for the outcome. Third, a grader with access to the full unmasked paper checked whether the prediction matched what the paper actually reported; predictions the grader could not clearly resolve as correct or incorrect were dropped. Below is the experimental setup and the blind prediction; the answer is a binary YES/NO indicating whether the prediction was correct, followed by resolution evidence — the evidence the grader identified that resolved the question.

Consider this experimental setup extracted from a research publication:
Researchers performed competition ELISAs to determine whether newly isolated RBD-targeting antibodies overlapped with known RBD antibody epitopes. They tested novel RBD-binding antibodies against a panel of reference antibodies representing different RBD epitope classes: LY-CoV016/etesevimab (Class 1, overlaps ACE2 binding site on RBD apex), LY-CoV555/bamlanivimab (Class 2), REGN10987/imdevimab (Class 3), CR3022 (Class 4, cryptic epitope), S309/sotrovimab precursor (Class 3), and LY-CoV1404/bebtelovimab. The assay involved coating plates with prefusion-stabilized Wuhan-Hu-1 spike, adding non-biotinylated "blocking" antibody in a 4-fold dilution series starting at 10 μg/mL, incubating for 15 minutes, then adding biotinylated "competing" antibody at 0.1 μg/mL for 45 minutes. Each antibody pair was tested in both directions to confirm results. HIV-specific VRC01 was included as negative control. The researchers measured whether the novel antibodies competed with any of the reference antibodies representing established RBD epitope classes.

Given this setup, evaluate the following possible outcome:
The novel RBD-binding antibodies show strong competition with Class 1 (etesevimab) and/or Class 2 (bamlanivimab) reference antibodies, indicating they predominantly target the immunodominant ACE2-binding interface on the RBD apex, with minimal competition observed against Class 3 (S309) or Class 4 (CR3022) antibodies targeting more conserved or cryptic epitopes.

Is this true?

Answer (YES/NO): NO